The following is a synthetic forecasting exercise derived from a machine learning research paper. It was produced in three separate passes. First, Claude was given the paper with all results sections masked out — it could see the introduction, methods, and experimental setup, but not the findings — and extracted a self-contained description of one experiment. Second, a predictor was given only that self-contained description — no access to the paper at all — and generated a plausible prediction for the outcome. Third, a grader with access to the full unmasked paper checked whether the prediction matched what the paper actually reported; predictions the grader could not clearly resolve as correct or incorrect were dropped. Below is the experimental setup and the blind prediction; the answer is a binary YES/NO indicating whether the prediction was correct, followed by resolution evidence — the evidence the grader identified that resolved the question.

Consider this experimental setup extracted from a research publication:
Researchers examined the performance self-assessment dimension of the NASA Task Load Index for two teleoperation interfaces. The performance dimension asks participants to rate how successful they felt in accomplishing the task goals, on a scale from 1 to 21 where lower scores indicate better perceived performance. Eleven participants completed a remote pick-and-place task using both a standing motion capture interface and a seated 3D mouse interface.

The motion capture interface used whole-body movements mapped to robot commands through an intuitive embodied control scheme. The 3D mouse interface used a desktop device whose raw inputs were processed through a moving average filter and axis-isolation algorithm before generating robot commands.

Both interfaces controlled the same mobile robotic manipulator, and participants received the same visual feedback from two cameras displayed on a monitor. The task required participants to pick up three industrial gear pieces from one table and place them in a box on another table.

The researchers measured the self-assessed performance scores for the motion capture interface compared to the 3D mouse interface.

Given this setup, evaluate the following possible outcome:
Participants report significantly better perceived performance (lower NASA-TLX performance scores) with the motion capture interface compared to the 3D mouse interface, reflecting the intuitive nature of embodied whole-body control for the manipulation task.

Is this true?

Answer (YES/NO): NO